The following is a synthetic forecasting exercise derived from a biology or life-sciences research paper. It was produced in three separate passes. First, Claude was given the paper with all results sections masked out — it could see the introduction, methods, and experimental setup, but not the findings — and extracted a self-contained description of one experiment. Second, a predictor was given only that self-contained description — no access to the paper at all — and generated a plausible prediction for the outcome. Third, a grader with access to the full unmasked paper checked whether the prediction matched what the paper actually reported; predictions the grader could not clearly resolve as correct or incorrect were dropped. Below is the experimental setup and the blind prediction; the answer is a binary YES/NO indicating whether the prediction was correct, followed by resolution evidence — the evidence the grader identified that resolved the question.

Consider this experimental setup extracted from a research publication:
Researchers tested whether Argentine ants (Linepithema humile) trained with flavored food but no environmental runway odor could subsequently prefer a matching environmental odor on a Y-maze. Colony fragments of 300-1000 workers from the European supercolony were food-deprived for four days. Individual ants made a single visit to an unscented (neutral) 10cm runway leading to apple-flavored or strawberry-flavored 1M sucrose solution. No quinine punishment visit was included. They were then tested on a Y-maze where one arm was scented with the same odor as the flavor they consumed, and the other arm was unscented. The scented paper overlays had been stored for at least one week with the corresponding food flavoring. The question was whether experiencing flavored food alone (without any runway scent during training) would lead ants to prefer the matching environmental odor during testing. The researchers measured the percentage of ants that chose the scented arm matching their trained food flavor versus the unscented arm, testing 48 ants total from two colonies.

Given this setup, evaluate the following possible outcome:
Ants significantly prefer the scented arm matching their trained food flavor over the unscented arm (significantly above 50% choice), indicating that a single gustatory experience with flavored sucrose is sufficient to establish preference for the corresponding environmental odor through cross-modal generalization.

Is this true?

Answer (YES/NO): NO